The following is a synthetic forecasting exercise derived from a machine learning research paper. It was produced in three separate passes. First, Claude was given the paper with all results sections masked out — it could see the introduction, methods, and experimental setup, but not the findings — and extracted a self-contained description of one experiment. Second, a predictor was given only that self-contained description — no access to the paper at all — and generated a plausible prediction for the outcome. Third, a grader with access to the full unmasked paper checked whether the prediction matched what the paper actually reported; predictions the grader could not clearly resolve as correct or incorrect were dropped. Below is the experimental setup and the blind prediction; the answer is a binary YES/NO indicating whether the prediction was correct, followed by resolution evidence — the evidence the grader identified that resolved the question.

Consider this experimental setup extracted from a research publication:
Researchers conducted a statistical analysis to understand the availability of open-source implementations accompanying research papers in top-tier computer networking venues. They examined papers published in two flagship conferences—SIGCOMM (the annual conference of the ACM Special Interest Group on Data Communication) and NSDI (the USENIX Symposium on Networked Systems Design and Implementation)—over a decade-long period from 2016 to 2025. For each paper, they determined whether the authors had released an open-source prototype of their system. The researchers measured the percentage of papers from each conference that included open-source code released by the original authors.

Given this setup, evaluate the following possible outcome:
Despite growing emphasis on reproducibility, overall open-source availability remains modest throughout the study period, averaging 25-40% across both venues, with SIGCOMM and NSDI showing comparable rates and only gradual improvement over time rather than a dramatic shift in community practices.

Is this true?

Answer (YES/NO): NO